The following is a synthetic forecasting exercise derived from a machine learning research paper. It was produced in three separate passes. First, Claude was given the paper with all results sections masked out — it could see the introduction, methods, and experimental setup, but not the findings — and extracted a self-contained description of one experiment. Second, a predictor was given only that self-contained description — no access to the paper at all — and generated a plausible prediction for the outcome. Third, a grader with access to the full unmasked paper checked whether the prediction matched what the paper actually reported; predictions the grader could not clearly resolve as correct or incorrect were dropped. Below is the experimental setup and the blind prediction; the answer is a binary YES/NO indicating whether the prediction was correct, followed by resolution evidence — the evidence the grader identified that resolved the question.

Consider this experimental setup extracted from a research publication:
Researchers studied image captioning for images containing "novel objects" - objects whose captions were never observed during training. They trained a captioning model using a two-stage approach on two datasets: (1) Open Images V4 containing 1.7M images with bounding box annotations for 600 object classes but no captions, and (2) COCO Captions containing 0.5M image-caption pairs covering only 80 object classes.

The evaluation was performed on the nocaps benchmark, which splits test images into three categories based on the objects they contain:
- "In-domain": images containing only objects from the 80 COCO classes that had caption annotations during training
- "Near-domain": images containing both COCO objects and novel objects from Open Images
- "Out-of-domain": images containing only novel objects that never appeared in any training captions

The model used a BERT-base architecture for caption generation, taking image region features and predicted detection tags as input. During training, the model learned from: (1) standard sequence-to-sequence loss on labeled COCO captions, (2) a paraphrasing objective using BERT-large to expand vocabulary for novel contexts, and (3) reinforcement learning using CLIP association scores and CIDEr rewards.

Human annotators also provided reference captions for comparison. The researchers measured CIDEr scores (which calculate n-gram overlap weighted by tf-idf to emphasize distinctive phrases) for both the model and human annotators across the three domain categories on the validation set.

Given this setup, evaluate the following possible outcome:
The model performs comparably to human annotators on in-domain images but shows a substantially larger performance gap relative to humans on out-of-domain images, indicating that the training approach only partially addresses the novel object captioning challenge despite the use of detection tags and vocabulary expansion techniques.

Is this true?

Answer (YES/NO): NO